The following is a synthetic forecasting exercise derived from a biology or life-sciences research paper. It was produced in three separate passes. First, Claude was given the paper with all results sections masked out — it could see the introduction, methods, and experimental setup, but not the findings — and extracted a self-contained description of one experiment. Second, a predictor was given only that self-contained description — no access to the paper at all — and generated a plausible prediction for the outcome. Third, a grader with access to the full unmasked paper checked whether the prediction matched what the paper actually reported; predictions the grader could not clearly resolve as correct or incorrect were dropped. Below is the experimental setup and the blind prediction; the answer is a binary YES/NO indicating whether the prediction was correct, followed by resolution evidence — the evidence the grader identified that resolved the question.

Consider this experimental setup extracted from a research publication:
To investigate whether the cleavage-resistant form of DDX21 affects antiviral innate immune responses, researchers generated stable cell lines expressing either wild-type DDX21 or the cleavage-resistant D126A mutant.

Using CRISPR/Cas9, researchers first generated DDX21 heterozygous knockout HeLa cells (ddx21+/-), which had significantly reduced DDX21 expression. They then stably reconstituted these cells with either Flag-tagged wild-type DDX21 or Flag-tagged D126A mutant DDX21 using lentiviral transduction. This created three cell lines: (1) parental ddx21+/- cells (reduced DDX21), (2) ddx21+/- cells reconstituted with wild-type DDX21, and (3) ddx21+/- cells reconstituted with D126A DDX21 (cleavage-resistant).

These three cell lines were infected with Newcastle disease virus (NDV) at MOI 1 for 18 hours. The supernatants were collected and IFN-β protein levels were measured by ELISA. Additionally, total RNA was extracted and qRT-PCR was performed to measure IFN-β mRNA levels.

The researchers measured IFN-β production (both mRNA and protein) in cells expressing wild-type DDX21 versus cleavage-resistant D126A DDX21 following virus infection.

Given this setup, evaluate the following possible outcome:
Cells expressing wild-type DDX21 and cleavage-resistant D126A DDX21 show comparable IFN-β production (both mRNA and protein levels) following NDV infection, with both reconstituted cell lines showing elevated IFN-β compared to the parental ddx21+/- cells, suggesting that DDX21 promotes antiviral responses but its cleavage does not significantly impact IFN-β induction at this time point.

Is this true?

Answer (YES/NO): NO